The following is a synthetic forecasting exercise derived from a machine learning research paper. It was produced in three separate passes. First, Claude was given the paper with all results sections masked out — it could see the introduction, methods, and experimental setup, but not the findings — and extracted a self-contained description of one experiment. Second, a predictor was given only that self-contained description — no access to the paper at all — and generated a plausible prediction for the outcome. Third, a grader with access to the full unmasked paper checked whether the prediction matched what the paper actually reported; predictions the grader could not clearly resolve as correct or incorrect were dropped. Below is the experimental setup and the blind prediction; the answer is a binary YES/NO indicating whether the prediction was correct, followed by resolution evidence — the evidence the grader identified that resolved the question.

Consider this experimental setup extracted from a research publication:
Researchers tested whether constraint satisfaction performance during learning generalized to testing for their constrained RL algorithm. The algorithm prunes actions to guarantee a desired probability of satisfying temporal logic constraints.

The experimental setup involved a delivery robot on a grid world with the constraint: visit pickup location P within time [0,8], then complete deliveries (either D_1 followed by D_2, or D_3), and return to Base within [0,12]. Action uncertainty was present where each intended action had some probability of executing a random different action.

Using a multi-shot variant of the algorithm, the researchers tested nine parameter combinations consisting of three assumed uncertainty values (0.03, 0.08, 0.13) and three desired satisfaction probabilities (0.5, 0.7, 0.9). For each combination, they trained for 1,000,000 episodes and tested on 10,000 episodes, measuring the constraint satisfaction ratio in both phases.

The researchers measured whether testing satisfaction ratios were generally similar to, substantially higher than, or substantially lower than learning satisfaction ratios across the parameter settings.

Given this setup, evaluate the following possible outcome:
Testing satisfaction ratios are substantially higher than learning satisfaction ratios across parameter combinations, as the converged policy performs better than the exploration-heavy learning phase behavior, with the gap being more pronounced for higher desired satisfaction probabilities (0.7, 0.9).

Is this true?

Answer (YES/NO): NO